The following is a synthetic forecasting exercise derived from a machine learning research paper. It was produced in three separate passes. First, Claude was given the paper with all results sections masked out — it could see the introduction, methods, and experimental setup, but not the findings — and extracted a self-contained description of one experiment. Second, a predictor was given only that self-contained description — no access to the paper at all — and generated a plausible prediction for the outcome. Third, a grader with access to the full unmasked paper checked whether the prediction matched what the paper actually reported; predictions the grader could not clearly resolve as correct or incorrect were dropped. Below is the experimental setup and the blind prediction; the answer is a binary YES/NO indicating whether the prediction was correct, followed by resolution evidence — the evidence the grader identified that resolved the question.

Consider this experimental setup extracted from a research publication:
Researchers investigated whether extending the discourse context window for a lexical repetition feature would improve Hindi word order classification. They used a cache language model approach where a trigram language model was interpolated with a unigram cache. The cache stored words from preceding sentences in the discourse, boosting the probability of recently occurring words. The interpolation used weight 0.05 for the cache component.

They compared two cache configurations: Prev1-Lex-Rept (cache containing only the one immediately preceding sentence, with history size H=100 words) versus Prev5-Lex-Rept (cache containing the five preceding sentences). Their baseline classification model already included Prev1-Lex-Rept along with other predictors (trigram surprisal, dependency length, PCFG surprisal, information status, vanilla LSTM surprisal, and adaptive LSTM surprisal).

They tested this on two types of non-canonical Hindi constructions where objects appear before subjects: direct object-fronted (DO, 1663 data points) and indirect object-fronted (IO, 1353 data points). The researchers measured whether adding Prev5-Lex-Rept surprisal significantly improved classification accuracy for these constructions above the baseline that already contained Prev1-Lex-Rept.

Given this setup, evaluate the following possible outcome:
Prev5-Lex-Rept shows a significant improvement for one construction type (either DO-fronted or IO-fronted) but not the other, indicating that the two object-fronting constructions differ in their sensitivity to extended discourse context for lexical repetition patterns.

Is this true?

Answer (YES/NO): NO